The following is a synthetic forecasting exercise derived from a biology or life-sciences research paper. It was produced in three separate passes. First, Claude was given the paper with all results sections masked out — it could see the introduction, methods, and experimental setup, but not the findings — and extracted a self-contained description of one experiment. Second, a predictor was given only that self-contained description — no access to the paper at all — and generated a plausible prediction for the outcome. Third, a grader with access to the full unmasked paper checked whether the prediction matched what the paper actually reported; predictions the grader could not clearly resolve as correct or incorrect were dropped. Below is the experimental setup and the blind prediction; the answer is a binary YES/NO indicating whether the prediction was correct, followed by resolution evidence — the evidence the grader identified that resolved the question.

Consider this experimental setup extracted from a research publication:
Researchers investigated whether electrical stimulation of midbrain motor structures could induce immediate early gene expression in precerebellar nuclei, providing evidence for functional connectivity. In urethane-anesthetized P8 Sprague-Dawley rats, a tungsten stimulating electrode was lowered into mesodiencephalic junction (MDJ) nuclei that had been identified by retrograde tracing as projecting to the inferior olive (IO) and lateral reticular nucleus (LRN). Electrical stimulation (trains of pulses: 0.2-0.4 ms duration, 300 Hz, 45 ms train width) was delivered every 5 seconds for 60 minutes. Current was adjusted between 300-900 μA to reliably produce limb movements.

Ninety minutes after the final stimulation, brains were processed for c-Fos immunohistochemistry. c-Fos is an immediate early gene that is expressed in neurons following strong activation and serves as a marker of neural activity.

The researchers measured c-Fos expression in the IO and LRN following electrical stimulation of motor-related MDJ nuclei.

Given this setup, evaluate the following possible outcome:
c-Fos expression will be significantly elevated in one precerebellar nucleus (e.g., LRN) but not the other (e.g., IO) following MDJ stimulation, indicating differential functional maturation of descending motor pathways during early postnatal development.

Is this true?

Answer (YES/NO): NO